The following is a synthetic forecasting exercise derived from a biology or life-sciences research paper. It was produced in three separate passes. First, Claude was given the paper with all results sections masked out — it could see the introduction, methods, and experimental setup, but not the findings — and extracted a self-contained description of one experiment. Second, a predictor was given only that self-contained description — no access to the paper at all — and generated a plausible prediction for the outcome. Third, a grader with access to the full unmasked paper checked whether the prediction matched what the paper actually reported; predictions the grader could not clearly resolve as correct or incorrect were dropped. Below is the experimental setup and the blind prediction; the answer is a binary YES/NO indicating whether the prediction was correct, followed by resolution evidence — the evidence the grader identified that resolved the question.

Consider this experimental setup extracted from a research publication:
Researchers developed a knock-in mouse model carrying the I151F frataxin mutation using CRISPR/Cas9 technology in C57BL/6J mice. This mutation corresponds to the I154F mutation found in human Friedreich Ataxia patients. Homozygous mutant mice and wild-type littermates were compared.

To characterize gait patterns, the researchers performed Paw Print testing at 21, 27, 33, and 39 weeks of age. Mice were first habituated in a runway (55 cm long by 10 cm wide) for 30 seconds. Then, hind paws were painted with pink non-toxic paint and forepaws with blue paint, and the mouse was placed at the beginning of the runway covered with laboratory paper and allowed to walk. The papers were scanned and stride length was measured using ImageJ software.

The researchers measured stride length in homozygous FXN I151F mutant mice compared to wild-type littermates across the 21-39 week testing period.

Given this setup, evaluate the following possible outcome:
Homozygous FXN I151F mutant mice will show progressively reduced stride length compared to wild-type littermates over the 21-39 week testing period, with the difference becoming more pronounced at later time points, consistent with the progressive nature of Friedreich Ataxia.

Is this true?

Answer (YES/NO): NO